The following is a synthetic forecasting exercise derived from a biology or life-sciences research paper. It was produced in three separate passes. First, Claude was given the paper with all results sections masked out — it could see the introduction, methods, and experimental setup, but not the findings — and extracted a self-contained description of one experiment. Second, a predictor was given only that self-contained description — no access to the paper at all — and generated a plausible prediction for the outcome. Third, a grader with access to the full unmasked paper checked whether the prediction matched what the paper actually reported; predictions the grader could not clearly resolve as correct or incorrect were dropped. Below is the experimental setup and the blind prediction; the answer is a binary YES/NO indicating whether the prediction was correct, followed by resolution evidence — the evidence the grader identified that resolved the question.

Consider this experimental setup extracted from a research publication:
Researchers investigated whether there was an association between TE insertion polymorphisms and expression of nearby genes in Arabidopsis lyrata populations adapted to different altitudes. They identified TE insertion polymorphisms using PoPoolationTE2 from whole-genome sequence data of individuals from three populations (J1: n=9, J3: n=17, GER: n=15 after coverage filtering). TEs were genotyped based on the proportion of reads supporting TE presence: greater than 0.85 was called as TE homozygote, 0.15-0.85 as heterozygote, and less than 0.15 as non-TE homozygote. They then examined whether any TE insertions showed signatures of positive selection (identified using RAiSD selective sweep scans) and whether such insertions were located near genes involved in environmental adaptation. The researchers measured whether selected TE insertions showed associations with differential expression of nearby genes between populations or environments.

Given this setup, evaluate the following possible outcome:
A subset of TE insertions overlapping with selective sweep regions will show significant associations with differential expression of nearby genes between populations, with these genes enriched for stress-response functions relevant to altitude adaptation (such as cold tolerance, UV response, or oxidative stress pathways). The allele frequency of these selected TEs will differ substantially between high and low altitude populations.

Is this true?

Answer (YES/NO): YES